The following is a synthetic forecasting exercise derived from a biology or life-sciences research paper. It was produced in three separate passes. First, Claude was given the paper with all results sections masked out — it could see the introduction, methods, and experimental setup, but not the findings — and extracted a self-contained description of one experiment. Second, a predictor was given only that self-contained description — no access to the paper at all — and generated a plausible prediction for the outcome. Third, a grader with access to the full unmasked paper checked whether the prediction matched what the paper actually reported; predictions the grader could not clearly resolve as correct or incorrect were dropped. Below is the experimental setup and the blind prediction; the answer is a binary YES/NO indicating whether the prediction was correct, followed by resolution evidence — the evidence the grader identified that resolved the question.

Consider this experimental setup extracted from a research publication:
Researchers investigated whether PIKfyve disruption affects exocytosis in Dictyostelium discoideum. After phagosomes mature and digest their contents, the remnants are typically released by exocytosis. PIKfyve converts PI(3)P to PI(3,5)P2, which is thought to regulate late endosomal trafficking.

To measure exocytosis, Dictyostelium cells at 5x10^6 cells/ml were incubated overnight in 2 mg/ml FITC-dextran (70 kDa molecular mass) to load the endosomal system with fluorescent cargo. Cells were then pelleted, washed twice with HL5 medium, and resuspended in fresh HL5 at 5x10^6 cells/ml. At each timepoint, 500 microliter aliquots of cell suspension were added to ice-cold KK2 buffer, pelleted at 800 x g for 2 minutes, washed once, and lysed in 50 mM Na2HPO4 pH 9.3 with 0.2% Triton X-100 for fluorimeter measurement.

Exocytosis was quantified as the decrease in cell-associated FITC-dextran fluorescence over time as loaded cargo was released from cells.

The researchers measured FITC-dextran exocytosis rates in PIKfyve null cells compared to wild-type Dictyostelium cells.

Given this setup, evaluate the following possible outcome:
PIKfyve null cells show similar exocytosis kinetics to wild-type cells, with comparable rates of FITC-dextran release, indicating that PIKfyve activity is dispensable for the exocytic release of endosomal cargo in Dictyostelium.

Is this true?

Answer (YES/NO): YES